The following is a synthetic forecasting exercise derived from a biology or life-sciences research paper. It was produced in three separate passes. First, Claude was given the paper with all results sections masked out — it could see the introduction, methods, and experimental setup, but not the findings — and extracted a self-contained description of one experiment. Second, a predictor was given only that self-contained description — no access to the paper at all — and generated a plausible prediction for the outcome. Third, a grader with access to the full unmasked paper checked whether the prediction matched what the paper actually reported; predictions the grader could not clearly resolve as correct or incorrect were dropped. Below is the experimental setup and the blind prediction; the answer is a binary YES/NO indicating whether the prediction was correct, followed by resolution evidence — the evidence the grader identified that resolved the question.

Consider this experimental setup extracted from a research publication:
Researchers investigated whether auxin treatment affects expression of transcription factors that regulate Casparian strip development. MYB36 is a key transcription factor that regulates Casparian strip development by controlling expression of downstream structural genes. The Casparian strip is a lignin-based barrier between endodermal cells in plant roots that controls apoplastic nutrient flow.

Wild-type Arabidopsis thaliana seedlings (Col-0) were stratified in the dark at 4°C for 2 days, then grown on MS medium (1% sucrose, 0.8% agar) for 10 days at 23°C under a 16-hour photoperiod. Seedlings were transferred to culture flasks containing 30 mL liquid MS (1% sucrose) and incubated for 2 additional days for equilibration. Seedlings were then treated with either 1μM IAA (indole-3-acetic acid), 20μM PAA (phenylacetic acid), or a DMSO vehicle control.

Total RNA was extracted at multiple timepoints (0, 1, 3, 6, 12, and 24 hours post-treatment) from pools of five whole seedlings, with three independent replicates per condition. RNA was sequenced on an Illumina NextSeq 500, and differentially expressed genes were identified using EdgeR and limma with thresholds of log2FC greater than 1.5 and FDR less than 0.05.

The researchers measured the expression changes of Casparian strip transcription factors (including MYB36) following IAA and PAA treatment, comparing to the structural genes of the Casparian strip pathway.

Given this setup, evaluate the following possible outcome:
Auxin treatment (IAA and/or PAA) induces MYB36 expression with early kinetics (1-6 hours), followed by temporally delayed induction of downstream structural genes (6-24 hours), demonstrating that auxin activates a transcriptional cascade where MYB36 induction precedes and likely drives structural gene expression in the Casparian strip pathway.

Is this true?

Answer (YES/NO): NO